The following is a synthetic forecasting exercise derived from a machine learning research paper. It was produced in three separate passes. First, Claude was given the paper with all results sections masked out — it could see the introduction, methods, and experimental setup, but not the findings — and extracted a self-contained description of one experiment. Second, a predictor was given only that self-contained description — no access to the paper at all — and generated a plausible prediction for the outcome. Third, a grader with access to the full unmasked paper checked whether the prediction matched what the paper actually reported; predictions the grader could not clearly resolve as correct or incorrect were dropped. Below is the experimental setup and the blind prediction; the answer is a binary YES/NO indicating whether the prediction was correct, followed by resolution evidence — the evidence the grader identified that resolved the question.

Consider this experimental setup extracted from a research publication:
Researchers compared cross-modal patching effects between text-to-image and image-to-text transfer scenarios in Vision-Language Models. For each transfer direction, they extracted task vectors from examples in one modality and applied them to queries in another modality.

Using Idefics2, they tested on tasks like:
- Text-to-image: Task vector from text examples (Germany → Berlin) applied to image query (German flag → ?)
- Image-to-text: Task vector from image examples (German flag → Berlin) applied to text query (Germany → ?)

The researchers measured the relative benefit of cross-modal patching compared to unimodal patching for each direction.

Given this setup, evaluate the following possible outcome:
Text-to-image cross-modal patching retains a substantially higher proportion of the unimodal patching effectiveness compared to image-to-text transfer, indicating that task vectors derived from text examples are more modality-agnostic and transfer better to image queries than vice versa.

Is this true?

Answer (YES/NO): YES